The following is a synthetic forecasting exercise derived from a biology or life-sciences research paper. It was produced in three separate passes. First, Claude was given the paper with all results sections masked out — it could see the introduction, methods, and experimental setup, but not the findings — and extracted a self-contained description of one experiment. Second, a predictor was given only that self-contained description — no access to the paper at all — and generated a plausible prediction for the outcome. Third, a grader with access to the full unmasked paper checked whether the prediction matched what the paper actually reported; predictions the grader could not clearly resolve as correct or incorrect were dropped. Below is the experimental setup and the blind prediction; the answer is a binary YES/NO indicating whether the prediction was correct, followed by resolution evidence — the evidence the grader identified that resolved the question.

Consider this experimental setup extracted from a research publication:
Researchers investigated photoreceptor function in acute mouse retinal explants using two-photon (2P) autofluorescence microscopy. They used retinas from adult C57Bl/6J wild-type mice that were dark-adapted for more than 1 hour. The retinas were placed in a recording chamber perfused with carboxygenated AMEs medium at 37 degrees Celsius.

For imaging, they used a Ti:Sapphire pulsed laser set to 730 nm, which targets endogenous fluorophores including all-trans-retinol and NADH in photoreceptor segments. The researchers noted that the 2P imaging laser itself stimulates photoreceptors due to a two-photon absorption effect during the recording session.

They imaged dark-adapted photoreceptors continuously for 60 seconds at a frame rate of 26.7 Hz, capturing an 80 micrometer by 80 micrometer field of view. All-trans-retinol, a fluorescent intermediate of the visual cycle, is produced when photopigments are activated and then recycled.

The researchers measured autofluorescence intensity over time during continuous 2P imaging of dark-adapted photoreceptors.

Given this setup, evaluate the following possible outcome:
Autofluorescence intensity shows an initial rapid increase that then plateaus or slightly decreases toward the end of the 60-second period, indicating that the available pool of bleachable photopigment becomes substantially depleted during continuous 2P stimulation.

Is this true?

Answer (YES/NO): NO